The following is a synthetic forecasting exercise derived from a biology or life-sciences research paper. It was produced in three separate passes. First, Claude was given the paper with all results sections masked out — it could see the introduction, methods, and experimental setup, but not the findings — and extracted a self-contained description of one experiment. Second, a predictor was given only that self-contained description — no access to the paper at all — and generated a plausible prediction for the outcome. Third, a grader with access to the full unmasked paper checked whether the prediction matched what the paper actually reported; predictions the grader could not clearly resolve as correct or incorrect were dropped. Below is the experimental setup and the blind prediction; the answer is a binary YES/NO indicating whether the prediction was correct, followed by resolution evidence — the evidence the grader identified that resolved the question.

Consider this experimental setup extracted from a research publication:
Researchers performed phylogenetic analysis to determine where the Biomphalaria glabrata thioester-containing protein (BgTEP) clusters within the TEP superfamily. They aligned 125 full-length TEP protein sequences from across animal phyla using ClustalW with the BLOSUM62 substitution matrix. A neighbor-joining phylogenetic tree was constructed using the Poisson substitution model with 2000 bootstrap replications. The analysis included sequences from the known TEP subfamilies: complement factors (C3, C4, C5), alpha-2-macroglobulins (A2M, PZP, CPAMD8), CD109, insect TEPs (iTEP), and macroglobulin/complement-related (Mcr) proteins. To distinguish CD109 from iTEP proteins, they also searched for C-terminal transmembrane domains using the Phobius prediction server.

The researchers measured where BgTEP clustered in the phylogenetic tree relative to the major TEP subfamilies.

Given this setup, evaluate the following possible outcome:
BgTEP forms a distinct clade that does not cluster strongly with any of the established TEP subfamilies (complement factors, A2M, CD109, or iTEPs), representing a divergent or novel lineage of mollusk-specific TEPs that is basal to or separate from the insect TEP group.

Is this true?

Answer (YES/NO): NO